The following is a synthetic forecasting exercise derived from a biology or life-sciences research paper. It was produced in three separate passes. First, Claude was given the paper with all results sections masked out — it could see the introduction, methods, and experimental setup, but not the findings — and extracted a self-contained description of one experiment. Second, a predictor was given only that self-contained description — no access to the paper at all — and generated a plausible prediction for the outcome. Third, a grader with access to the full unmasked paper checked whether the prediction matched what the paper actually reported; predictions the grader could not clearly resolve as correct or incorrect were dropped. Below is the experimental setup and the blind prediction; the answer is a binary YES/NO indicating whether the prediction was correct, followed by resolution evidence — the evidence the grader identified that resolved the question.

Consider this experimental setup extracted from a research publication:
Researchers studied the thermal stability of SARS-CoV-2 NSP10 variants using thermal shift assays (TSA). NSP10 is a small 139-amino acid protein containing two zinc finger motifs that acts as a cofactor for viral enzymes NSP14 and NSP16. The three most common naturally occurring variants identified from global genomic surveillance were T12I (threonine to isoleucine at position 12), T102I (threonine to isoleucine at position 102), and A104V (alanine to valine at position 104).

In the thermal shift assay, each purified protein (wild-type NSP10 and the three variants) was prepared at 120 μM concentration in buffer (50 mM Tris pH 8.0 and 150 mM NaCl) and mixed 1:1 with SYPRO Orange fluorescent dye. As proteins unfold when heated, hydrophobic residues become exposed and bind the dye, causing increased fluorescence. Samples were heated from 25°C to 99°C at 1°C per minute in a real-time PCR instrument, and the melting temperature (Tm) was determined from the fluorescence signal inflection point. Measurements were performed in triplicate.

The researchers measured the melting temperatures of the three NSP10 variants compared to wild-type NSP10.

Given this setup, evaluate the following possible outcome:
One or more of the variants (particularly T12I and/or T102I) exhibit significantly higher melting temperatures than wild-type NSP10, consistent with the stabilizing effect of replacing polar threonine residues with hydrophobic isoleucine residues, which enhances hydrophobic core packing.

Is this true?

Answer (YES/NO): NO